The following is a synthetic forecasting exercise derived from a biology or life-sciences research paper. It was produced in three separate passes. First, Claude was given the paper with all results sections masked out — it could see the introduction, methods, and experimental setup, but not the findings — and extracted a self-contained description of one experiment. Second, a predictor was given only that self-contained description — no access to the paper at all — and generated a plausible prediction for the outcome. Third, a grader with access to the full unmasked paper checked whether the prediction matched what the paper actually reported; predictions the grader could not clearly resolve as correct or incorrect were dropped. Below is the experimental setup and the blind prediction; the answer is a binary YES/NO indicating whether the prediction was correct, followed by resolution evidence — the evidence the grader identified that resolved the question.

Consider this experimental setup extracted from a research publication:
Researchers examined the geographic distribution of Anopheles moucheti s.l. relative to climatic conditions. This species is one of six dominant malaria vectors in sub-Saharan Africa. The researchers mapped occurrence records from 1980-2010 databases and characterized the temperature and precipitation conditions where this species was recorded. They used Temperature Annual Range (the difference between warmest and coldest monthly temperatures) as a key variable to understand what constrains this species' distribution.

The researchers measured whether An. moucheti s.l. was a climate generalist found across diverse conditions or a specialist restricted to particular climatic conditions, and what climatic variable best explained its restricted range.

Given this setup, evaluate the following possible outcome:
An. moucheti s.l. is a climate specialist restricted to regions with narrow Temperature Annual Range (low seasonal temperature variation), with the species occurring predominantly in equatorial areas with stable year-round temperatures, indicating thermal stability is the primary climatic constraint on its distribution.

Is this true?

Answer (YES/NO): NO